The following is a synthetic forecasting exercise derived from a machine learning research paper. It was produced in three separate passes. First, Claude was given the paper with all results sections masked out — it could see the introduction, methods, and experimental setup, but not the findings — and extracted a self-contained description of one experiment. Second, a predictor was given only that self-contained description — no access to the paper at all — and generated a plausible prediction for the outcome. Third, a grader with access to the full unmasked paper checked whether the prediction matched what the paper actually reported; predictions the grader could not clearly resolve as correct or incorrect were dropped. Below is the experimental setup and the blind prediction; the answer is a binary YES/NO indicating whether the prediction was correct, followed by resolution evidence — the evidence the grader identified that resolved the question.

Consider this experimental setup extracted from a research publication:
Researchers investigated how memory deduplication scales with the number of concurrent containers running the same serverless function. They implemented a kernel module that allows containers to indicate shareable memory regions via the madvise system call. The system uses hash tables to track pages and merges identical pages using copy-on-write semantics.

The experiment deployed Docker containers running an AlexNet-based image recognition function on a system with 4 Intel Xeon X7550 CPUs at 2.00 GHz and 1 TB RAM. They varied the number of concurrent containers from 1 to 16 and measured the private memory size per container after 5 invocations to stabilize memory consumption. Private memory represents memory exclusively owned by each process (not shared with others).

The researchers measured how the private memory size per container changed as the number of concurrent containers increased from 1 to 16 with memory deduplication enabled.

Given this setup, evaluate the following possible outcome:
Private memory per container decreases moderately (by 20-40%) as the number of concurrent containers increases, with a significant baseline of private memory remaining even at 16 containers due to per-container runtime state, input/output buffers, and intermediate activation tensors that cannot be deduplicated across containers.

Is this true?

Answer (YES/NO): NO